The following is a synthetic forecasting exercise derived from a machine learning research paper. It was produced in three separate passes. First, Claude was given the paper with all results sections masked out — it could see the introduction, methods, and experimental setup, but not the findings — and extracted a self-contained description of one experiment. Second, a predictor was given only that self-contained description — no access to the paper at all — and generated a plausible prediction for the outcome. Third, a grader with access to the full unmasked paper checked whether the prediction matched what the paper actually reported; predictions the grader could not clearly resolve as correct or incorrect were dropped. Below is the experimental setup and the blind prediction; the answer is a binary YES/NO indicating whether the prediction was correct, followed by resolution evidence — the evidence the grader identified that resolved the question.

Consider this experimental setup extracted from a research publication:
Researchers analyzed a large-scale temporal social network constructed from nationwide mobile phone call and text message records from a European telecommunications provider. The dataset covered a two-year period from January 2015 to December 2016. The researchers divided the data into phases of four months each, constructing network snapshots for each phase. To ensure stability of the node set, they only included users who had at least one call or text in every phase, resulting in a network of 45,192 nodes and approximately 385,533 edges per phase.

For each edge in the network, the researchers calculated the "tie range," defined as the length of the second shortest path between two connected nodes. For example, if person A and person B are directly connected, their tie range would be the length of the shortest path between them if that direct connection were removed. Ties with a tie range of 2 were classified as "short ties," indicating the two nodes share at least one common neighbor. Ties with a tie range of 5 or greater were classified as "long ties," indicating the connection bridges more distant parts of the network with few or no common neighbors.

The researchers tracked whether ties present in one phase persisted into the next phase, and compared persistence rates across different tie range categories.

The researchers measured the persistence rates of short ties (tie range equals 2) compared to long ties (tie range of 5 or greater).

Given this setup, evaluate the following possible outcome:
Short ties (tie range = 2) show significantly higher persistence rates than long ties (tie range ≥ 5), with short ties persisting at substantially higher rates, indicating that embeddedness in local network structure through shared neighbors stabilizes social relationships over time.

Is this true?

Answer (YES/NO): NO